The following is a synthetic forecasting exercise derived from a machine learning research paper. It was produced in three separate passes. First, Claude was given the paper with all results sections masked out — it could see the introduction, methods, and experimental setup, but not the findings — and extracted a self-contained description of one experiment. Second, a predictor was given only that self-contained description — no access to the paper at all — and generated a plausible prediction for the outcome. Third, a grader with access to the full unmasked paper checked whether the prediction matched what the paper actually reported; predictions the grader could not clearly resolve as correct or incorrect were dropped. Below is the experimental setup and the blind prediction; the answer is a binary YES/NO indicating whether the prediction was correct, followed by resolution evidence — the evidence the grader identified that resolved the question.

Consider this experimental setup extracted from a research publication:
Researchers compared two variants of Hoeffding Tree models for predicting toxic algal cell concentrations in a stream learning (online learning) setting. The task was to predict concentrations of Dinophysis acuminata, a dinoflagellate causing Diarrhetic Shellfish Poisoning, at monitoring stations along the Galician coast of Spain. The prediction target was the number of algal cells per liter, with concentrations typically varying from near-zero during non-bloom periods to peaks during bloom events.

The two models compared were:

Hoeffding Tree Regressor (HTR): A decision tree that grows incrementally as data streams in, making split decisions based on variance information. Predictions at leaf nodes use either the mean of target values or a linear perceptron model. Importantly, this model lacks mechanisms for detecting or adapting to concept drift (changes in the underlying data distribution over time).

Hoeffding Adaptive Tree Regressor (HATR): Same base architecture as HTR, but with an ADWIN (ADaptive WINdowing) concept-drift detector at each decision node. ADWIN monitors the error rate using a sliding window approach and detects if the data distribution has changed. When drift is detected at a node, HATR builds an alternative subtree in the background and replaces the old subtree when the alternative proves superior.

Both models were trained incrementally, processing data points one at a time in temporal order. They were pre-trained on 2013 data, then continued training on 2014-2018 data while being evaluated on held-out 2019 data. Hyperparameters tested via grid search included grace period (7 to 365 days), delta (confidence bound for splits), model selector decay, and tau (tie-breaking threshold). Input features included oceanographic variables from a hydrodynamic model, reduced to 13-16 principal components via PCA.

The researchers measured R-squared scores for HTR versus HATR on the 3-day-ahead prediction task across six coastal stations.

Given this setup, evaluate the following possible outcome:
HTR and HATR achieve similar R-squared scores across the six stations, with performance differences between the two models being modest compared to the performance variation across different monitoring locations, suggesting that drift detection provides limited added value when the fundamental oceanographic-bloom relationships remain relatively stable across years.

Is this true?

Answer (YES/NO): YES